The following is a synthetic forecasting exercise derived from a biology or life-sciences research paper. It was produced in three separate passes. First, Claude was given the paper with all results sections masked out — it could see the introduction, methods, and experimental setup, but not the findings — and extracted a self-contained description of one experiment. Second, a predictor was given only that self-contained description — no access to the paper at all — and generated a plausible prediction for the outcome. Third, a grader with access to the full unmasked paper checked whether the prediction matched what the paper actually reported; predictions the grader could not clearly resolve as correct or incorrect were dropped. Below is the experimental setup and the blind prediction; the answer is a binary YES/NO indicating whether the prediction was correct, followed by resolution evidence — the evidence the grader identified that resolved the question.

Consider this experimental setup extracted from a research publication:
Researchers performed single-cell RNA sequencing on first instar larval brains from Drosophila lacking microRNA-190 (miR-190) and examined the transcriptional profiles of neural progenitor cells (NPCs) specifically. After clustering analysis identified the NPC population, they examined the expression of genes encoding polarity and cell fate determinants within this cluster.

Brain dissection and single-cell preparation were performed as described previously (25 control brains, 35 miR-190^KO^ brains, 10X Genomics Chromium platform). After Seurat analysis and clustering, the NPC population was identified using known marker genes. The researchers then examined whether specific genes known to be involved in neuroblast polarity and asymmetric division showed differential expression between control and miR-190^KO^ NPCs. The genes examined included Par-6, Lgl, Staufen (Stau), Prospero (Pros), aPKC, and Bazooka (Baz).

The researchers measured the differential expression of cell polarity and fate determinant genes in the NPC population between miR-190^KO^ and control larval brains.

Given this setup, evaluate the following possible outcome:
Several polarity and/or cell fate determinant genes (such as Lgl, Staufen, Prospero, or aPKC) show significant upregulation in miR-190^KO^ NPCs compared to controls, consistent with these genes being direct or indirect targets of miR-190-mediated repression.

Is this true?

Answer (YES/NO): NO